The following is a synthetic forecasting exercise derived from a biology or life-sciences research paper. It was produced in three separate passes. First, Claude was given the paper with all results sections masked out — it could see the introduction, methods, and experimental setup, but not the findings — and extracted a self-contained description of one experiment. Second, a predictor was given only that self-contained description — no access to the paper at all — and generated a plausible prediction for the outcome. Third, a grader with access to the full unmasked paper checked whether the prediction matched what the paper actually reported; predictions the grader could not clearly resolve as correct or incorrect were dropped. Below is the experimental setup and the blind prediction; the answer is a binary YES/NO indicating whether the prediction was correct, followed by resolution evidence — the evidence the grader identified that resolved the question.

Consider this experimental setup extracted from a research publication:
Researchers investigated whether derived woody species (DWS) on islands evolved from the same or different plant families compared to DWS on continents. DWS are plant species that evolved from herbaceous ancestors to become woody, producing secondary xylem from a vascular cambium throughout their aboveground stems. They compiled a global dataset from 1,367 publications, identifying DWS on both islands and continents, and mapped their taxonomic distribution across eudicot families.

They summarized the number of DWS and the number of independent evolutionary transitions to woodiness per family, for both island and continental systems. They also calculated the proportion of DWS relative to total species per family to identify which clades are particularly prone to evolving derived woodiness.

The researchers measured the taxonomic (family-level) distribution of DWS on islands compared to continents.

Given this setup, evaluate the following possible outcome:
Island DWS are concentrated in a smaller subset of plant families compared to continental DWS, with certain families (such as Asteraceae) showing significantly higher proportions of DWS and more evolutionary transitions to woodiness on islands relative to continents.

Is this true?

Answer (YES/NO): NO